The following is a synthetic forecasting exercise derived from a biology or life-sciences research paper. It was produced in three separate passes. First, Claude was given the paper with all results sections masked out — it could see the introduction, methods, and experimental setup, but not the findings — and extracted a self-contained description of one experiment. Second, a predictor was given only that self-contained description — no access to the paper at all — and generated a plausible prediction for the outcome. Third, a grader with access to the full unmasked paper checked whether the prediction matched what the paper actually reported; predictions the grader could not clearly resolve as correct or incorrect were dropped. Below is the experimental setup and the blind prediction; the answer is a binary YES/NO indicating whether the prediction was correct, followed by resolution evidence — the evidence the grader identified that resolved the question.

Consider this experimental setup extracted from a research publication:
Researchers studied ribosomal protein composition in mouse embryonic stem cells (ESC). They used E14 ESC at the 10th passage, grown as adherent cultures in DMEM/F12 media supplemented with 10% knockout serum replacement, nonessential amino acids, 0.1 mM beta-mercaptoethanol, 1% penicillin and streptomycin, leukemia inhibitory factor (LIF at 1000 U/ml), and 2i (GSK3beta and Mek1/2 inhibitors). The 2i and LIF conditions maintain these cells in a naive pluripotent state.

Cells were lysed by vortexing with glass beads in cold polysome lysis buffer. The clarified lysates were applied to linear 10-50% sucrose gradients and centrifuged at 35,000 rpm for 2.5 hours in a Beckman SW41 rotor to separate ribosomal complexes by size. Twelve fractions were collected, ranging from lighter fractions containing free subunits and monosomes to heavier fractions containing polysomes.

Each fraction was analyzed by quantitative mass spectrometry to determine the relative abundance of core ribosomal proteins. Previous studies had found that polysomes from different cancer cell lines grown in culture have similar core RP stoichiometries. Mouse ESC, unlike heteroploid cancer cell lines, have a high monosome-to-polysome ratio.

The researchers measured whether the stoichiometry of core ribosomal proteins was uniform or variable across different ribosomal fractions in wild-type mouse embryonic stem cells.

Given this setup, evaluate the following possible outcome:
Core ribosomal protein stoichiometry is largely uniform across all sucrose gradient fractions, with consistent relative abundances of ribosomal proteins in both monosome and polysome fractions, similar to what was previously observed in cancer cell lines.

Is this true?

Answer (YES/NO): NO